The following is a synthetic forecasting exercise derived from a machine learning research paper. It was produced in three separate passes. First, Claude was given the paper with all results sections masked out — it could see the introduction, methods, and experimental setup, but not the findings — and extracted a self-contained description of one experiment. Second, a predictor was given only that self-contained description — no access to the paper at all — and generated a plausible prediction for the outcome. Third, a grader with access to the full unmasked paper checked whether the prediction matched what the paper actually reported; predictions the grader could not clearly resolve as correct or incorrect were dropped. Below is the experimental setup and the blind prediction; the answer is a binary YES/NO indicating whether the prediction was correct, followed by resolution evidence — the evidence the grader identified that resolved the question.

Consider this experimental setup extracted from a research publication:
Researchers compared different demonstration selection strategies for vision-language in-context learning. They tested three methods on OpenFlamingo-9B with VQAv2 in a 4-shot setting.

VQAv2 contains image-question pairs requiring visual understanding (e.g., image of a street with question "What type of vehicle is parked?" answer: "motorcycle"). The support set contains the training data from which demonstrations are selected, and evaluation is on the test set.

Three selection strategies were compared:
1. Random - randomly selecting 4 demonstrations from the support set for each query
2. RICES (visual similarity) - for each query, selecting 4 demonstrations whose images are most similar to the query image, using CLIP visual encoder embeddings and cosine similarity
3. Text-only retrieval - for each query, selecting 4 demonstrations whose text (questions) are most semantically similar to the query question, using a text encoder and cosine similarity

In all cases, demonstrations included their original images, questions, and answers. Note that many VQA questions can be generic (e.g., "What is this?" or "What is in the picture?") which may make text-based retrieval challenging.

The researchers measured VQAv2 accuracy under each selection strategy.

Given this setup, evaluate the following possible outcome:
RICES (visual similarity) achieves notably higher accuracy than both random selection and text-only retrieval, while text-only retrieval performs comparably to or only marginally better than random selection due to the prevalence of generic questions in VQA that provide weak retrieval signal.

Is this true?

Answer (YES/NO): NO